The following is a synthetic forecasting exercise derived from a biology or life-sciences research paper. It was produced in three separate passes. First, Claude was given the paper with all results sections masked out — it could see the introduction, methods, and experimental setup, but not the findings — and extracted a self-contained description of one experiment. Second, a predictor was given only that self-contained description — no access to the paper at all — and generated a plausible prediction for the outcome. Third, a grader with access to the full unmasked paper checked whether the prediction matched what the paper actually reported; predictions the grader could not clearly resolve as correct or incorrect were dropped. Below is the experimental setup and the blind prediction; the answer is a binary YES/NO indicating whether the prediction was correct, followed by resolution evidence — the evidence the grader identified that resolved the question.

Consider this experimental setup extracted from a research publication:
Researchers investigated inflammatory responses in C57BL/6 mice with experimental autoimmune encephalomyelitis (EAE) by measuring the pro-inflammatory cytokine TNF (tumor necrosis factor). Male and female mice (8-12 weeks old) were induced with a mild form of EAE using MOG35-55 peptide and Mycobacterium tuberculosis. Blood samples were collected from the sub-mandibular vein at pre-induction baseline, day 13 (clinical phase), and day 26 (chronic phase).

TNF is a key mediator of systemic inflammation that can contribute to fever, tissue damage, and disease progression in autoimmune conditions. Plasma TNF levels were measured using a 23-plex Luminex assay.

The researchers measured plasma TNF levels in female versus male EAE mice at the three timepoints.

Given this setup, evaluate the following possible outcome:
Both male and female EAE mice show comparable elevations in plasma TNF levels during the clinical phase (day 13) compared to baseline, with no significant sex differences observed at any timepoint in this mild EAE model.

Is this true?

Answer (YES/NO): NO